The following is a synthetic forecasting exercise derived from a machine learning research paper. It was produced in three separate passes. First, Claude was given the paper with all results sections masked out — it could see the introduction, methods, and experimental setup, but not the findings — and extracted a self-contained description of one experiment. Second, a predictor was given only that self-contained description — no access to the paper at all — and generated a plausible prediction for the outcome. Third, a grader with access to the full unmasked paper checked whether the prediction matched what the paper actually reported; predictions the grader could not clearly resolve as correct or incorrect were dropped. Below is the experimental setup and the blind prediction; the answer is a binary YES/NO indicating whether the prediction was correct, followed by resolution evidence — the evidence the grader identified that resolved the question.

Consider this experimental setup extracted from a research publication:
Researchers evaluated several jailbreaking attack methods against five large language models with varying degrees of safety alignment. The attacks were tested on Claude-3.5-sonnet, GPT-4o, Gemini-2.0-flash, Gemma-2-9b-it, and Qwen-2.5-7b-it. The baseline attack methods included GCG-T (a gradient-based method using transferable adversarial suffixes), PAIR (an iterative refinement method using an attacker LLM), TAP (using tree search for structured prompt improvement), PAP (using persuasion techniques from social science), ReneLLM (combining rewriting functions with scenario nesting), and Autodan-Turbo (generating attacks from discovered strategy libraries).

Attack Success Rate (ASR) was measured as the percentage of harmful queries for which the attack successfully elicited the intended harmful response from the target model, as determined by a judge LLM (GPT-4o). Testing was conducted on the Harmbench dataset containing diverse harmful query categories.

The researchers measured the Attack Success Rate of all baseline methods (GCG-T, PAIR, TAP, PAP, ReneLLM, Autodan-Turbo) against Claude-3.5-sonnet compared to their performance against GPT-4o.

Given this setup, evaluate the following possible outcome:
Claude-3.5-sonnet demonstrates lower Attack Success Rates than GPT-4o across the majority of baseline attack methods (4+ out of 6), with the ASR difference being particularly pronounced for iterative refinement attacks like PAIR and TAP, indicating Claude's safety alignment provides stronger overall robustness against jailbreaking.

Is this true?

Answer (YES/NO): NO